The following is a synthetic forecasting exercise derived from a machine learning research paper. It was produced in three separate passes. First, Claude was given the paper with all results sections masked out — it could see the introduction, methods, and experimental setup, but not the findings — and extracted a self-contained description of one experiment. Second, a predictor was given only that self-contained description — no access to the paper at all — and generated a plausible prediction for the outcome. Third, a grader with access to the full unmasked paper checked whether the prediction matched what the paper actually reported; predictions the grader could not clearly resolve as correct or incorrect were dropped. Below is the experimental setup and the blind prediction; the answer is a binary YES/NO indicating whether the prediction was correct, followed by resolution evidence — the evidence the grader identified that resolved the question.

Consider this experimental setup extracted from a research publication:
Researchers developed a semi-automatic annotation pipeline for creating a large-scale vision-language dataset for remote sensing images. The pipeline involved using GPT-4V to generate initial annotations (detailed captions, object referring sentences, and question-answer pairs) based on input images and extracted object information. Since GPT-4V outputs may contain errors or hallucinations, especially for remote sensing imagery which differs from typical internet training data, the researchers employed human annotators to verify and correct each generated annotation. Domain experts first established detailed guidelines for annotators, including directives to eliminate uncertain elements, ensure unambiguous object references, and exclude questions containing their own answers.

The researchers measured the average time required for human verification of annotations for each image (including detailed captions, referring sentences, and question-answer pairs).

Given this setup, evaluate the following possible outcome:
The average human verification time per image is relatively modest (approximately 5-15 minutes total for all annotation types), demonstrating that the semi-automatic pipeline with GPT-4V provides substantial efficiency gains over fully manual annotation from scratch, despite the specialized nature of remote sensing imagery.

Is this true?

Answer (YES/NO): NO